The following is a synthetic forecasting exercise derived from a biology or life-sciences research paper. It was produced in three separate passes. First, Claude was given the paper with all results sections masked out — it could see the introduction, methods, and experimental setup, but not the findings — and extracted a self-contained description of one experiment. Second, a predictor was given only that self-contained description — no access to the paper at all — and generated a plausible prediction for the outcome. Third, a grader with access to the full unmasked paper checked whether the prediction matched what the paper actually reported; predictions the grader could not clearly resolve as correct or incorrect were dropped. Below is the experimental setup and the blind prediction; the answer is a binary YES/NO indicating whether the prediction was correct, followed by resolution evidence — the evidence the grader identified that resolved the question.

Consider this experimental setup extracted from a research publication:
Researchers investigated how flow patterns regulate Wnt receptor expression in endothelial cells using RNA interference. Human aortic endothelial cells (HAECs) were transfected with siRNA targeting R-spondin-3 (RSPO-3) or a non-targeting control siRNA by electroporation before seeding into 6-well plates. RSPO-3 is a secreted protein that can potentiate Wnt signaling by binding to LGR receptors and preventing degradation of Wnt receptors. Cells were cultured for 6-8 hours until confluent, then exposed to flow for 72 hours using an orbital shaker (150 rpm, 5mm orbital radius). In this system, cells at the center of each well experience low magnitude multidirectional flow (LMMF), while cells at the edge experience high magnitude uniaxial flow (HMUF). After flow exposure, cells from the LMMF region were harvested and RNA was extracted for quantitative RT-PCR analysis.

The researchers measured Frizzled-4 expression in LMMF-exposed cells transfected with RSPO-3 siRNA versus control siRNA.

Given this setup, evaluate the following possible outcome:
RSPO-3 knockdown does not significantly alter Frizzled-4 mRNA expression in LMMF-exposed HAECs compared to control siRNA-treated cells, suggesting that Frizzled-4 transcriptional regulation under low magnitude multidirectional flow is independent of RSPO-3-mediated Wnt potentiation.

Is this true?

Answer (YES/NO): NO